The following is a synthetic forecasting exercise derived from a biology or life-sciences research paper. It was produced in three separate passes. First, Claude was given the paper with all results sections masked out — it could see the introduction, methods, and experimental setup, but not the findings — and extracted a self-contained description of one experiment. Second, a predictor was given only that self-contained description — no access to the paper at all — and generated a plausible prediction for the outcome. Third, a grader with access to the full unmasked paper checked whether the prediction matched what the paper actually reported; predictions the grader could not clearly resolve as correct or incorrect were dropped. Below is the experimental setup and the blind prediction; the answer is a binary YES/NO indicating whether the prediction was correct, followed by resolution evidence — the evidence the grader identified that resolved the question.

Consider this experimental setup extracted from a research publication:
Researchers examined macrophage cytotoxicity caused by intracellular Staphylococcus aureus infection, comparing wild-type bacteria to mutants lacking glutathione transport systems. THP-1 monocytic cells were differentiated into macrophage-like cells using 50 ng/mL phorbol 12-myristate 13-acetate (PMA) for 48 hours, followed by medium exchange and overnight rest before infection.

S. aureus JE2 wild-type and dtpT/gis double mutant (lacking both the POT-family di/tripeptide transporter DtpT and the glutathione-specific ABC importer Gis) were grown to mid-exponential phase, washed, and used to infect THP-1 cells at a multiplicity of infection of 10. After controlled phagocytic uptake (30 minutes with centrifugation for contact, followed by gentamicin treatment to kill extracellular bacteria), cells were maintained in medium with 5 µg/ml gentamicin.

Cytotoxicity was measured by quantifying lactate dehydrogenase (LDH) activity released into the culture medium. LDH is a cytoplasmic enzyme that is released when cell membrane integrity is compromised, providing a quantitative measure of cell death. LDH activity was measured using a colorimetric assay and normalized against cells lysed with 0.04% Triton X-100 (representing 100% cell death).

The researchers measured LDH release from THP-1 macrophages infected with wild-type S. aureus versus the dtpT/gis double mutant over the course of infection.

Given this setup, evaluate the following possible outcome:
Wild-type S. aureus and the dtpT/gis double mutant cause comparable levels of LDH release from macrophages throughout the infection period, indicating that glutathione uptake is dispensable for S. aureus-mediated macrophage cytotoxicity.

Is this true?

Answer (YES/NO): NO